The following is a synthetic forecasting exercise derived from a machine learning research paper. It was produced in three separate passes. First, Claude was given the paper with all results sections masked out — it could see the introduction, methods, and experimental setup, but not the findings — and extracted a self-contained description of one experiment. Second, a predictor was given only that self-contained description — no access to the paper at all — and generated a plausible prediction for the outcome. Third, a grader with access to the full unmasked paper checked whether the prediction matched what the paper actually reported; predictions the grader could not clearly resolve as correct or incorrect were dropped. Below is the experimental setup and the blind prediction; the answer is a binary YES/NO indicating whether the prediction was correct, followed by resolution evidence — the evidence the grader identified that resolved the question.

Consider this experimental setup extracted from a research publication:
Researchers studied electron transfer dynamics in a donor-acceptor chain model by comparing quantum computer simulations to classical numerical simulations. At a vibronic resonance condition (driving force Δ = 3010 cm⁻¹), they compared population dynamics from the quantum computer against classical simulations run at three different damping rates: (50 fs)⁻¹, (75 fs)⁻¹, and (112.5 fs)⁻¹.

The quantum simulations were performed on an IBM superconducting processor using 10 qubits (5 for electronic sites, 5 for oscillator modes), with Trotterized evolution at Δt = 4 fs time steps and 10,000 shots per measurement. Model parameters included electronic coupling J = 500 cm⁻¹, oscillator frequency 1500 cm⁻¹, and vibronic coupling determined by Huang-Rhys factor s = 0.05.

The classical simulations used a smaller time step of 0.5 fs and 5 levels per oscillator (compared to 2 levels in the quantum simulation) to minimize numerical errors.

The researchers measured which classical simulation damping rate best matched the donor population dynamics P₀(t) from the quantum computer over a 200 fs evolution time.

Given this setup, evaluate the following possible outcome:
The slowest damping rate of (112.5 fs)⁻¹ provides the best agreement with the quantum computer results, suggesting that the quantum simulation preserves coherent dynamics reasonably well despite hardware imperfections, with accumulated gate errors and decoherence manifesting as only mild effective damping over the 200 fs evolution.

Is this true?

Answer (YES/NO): YES